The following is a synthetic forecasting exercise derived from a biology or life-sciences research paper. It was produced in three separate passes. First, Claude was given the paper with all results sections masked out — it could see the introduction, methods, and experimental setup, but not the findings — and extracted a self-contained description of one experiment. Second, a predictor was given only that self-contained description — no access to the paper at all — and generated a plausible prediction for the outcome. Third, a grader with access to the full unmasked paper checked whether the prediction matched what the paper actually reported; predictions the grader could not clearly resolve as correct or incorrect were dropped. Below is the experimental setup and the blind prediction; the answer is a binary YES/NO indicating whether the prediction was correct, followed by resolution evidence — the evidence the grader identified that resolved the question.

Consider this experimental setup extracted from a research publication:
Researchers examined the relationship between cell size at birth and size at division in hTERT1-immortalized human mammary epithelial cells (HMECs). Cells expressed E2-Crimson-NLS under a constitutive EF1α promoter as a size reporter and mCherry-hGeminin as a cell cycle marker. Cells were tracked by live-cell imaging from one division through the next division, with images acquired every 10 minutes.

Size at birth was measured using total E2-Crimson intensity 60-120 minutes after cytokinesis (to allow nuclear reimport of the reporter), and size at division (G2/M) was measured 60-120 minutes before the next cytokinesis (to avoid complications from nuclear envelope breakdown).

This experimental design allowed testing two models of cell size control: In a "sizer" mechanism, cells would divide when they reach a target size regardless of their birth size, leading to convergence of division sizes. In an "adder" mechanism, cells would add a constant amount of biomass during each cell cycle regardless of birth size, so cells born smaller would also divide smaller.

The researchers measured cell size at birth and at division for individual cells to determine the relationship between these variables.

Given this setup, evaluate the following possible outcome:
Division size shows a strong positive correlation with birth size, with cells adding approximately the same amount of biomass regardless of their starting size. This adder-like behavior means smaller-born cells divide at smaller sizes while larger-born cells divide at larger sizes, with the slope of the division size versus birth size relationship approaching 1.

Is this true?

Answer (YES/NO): NO